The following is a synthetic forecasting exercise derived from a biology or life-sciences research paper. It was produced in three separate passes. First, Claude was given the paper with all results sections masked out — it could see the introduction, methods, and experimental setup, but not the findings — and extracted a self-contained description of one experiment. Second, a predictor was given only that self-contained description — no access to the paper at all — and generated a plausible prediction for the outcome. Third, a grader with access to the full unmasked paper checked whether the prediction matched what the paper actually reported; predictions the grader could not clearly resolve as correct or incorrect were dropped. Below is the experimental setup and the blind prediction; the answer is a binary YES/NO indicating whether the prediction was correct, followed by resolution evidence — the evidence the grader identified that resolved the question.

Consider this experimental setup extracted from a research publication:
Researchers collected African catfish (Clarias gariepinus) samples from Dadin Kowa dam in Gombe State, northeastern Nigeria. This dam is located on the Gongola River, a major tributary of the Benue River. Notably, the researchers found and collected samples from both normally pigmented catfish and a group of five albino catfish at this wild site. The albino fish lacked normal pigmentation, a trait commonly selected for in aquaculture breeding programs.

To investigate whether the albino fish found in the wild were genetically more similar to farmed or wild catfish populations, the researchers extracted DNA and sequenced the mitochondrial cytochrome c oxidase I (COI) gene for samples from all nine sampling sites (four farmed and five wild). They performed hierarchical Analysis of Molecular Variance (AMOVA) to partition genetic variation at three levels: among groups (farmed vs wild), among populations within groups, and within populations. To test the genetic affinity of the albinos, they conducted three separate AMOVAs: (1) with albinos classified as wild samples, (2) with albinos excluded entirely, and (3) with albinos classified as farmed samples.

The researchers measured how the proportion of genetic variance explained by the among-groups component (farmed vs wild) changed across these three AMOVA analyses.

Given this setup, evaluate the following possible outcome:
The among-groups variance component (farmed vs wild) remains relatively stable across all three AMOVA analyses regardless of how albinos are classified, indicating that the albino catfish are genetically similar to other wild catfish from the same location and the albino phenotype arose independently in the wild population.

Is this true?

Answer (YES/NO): NO